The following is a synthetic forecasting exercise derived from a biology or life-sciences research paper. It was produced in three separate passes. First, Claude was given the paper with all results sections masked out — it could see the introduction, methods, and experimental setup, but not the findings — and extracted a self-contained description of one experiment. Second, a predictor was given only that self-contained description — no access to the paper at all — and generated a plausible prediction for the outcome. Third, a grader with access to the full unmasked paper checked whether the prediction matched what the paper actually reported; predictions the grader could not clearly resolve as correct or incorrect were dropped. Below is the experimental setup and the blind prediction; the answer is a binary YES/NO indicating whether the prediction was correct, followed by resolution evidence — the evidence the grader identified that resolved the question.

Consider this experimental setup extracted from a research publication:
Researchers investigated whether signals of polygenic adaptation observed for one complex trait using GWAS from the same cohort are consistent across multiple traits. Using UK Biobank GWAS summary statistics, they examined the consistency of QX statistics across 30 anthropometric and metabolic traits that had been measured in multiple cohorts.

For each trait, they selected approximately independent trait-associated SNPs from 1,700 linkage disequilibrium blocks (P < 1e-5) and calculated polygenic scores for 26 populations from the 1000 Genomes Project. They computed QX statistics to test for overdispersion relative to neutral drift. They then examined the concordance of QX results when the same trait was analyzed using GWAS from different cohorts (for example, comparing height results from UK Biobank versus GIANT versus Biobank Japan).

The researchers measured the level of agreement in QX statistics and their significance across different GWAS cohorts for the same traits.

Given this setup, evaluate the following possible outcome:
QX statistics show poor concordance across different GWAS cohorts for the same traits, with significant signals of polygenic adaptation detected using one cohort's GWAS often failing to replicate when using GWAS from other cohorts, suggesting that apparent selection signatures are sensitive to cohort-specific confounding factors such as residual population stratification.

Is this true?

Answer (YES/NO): YES